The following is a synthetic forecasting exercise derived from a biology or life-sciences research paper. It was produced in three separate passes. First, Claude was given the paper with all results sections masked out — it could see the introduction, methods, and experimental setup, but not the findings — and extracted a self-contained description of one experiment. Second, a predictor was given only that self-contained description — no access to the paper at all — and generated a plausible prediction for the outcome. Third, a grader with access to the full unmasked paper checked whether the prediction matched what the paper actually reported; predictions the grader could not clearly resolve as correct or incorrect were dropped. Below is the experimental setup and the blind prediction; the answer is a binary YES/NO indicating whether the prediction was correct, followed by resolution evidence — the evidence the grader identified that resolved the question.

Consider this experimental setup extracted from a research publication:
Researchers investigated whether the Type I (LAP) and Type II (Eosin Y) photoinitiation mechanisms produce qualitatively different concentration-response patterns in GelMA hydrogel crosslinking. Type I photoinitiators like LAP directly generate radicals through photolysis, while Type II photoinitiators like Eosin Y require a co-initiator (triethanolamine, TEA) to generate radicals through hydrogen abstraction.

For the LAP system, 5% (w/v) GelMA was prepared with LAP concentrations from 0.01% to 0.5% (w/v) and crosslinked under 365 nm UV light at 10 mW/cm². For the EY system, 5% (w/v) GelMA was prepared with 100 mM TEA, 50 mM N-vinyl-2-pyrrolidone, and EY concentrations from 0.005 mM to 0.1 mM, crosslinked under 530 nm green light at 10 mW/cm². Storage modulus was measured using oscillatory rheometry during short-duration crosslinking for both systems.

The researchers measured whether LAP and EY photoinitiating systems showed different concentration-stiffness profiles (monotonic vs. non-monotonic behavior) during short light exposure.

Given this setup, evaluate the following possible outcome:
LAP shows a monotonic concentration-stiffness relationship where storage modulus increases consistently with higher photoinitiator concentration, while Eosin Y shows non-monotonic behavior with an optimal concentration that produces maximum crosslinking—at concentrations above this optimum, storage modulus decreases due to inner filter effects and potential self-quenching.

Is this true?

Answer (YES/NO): YES